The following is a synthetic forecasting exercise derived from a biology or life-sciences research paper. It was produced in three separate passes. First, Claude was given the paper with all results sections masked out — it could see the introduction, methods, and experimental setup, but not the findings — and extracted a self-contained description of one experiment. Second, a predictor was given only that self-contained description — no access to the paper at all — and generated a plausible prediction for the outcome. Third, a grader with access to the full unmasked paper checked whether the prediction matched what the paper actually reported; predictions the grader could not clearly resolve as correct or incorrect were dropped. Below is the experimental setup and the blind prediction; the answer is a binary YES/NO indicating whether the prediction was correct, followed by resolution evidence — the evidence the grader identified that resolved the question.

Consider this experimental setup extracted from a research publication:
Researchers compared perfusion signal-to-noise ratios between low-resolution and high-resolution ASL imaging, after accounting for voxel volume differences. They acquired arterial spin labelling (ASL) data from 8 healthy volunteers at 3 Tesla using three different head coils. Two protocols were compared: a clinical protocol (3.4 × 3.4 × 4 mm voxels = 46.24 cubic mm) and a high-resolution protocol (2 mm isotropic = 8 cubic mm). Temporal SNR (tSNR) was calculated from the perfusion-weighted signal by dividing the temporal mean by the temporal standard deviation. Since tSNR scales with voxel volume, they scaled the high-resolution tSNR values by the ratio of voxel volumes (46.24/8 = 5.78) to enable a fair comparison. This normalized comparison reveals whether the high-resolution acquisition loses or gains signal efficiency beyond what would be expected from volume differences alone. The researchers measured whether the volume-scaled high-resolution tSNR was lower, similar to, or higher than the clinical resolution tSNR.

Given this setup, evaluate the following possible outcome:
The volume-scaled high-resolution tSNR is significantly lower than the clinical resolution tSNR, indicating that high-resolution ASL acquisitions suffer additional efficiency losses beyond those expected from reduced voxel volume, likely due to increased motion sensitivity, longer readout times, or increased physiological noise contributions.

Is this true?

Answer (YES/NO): NO